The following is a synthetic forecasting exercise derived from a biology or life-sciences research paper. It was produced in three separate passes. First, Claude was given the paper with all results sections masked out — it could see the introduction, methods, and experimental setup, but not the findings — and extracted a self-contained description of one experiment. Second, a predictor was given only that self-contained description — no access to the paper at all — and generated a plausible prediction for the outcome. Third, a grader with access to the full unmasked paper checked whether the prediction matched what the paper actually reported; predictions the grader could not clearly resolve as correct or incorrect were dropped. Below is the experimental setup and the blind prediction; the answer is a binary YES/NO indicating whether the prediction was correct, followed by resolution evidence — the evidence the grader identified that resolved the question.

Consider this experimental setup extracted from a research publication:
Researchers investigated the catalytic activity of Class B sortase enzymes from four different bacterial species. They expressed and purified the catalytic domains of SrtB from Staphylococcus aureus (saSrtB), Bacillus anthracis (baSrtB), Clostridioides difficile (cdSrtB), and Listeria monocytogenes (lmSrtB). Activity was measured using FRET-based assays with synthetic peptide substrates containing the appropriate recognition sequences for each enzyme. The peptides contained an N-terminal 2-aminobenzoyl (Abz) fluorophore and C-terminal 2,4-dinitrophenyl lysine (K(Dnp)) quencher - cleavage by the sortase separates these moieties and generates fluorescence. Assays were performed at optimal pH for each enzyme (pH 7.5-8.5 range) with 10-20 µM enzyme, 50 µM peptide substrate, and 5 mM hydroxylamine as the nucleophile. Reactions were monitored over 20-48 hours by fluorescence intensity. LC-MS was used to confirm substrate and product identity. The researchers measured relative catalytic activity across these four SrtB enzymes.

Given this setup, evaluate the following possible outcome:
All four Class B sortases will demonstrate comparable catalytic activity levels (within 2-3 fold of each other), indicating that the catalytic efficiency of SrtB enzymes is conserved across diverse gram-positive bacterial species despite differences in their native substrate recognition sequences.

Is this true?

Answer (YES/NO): NO